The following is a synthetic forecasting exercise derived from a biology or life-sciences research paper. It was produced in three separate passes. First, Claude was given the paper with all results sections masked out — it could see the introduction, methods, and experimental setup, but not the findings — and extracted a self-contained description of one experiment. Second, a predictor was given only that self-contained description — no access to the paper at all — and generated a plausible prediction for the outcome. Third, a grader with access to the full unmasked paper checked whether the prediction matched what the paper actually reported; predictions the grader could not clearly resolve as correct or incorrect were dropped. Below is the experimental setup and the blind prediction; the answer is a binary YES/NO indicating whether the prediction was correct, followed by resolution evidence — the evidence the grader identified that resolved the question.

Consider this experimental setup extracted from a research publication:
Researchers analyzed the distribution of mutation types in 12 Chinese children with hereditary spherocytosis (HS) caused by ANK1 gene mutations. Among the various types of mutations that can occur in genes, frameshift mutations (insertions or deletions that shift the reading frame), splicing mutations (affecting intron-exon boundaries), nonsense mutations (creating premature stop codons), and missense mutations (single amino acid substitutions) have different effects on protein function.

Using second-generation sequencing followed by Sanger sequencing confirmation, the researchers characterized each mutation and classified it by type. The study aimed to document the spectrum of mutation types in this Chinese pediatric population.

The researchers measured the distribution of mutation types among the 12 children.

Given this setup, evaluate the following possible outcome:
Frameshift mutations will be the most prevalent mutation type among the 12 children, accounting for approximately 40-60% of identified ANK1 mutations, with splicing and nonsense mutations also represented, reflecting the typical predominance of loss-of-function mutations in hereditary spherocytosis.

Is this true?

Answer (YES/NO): YES